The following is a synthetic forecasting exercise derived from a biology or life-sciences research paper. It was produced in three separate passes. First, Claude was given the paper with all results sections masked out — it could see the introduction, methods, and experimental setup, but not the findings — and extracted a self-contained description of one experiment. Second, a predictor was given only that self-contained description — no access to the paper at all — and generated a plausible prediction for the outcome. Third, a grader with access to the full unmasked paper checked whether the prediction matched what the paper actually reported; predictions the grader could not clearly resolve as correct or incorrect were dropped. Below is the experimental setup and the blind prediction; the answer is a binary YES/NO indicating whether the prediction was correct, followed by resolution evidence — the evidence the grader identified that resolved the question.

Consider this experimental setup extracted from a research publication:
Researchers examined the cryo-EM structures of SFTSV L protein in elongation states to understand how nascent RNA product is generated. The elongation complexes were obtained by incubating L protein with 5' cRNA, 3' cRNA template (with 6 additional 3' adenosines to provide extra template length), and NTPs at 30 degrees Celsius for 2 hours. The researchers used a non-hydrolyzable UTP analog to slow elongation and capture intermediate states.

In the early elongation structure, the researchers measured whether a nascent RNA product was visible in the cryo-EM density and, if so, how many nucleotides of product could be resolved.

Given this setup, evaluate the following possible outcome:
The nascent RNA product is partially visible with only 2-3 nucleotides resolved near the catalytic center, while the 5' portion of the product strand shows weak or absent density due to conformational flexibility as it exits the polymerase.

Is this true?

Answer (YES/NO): NO